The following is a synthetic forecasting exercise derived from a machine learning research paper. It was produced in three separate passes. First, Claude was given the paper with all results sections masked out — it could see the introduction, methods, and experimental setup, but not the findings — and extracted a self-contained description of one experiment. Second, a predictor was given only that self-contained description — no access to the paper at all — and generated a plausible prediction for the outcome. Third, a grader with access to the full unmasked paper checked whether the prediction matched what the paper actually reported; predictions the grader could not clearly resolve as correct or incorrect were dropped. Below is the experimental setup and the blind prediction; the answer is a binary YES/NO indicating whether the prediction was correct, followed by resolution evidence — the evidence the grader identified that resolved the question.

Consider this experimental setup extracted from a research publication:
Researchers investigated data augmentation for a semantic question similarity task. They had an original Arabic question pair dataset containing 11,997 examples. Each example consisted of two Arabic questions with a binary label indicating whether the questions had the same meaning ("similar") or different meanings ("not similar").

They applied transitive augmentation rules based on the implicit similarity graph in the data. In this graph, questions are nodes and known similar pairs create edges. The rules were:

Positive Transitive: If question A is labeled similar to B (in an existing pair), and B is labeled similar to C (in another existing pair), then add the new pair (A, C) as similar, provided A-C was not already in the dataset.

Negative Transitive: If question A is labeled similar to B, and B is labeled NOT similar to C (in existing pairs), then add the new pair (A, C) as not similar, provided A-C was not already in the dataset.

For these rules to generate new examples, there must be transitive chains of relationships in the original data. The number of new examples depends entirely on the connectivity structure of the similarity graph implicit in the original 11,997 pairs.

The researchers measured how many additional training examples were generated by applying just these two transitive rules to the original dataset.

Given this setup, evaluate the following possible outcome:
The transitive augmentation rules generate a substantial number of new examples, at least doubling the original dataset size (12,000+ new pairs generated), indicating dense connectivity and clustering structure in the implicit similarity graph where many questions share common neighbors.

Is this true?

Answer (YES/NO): NO